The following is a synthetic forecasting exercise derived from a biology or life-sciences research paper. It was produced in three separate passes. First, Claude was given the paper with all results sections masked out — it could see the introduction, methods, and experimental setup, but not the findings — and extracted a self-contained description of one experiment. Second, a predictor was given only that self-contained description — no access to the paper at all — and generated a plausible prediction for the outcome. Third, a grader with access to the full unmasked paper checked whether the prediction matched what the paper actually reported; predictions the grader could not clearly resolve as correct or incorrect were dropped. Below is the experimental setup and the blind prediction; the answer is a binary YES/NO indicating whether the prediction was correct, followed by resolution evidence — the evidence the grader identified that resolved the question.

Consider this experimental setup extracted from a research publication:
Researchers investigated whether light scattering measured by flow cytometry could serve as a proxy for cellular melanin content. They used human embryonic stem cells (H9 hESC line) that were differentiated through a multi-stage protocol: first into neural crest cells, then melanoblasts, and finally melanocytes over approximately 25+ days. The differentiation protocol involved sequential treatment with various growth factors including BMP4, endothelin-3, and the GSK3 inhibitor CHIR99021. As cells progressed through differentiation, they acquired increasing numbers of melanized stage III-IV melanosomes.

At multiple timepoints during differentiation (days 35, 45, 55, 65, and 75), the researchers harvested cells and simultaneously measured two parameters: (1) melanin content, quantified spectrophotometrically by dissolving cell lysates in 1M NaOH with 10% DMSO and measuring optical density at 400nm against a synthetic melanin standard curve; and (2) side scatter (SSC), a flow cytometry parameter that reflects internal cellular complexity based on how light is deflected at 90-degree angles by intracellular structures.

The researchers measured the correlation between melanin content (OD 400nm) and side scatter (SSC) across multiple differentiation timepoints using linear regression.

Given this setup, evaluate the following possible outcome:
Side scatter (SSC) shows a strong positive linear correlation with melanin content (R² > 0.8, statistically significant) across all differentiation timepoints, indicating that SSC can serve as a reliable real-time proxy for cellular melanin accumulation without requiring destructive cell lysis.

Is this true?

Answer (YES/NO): YES